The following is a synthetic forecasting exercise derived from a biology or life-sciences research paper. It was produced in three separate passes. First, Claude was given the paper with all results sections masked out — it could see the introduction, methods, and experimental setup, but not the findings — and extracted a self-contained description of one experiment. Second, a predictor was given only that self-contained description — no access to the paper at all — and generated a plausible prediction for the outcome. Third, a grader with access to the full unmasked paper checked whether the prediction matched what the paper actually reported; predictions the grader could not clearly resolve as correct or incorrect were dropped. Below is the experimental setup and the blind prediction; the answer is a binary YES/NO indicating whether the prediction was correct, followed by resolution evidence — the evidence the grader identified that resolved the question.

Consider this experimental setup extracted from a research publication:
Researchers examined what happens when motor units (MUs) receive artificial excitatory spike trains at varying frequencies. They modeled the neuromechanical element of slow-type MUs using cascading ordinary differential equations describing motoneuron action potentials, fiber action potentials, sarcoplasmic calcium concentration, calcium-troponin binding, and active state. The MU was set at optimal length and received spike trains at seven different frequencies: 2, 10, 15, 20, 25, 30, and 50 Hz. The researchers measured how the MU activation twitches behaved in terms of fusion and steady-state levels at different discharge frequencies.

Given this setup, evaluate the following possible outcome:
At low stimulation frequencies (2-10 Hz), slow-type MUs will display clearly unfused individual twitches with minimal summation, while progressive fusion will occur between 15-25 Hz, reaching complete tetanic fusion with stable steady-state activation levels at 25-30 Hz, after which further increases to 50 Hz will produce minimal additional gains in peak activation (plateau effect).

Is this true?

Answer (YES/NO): NO